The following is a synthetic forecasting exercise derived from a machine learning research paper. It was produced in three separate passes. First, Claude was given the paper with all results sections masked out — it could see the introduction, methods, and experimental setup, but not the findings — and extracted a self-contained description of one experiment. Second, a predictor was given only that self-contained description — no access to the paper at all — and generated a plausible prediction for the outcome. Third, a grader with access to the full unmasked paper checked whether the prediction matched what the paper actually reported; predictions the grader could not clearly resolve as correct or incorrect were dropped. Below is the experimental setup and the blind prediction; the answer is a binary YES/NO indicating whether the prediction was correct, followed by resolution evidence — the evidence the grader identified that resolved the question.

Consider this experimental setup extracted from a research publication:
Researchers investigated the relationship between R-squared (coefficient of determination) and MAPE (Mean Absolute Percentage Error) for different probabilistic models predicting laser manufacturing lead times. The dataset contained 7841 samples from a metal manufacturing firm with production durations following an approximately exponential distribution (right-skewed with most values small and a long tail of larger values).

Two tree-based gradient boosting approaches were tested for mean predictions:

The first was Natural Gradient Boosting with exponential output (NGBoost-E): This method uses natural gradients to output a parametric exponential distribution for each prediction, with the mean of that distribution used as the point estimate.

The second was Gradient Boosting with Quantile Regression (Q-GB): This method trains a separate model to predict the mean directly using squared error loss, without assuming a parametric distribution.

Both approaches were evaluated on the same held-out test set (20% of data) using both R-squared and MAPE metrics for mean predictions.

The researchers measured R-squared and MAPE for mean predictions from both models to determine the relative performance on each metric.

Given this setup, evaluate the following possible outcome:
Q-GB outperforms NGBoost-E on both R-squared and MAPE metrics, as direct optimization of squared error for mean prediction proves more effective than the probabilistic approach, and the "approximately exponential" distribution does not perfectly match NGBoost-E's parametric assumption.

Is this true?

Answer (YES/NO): NO